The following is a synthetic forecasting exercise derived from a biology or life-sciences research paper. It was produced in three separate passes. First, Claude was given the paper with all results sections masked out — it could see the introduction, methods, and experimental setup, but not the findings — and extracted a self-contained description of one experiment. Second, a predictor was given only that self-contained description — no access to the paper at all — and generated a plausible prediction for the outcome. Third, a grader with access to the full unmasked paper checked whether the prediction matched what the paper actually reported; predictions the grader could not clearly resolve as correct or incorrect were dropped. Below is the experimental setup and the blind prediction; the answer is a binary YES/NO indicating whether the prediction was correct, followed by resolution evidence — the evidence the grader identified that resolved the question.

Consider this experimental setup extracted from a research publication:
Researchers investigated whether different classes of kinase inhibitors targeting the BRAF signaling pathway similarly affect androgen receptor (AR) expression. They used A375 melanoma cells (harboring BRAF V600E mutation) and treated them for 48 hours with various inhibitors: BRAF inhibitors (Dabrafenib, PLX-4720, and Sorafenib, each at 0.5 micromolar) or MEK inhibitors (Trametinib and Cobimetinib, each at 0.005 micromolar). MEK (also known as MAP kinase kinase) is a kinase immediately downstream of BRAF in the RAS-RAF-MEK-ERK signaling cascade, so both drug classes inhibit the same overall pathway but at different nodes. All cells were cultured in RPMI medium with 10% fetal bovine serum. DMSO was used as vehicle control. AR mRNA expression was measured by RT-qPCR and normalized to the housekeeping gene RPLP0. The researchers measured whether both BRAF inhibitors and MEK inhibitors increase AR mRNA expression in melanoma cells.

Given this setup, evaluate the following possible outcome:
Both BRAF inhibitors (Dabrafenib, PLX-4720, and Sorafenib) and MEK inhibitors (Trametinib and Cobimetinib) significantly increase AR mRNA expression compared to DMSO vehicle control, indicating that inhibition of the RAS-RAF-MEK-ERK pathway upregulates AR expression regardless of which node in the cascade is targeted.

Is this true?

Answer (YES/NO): YES